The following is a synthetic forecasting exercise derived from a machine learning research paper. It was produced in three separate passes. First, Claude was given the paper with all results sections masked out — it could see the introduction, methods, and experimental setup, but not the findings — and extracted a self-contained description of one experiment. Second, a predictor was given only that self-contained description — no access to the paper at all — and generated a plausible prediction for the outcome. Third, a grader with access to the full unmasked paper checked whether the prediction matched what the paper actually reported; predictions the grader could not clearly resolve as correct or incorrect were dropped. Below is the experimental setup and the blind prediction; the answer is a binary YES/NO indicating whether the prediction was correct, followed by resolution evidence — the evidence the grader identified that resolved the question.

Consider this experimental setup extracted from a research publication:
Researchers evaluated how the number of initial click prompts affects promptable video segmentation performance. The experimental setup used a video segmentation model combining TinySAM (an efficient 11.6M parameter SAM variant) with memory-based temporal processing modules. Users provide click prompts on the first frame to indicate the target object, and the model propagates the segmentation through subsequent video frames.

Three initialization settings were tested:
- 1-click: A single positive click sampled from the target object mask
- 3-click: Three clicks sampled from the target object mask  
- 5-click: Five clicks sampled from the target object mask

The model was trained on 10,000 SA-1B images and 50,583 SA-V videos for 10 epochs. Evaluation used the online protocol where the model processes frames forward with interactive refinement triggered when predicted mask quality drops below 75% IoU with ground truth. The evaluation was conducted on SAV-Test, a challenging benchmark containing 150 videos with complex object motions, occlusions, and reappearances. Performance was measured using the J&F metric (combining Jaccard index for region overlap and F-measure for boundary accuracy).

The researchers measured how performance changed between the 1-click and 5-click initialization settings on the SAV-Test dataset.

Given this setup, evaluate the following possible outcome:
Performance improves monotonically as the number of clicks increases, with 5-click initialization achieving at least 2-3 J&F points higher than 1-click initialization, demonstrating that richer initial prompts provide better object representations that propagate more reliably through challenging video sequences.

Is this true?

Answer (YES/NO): YES